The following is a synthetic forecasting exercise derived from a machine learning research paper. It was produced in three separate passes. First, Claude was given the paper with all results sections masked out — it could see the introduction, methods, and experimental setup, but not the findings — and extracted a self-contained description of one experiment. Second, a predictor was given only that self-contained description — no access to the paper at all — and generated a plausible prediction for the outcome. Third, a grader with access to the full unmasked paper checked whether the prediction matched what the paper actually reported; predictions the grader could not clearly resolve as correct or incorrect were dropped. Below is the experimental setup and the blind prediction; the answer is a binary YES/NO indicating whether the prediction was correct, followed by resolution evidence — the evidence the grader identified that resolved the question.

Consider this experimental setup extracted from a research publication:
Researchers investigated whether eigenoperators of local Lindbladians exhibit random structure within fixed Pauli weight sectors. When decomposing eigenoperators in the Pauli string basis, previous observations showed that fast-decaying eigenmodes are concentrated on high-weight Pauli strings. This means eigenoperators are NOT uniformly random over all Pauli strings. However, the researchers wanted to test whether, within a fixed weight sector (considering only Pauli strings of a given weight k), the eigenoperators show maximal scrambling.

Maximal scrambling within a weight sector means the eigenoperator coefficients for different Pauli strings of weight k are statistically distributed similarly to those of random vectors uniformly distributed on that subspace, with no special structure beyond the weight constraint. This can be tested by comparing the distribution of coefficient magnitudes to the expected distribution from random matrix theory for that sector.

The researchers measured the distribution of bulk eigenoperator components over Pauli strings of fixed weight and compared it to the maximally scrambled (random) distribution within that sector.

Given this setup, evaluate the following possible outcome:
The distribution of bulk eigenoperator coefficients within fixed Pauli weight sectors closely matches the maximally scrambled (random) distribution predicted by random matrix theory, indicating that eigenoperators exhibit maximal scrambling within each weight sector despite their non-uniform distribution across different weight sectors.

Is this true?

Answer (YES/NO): YES